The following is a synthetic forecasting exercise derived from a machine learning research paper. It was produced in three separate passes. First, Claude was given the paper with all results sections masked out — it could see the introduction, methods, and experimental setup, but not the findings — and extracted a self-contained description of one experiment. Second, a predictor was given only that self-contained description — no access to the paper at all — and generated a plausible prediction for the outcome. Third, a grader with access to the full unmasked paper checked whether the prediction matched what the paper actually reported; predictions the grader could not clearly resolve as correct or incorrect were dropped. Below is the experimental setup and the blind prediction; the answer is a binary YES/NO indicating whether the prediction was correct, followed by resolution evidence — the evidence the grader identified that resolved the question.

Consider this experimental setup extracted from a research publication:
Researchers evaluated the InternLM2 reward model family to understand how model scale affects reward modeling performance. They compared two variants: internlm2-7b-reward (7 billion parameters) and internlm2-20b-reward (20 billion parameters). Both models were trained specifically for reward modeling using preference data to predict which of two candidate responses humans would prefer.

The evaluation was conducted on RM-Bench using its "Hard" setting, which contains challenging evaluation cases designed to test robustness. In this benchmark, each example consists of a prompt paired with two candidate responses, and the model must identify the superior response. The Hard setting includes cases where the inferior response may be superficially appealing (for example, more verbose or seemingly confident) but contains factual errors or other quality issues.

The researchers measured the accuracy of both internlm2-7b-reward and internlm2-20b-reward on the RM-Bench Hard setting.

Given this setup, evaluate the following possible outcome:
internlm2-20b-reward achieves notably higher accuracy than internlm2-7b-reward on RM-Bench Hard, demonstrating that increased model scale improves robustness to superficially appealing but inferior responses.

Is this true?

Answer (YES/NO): YES